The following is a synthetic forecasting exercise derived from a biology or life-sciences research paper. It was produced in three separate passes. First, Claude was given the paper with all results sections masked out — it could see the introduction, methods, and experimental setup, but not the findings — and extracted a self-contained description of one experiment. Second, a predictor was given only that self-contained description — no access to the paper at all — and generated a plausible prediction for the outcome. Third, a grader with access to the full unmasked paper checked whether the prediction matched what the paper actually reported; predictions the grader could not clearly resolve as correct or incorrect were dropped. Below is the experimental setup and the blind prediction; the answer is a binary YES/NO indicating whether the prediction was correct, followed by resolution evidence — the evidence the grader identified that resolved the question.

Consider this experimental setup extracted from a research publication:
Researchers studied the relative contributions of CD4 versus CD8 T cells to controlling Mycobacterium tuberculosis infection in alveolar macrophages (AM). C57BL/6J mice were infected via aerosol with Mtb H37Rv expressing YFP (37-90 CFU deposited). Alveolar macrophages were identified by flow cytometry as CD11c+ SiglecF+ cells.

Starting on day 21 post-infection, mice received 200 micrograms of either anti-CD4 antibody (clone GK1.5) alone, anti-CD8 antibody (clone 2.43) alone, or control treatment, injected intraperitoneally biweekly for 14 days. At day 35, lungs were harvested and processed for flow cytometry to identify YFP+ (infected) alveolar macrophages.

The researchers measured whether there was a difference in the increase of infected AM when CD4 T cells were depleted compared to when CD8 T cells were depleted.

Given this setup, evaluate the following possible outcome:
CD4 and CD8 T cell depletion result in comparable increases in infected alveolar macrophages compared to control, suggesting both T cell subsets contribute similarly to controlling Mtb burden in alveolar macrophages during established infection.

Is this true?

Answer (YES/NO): NO